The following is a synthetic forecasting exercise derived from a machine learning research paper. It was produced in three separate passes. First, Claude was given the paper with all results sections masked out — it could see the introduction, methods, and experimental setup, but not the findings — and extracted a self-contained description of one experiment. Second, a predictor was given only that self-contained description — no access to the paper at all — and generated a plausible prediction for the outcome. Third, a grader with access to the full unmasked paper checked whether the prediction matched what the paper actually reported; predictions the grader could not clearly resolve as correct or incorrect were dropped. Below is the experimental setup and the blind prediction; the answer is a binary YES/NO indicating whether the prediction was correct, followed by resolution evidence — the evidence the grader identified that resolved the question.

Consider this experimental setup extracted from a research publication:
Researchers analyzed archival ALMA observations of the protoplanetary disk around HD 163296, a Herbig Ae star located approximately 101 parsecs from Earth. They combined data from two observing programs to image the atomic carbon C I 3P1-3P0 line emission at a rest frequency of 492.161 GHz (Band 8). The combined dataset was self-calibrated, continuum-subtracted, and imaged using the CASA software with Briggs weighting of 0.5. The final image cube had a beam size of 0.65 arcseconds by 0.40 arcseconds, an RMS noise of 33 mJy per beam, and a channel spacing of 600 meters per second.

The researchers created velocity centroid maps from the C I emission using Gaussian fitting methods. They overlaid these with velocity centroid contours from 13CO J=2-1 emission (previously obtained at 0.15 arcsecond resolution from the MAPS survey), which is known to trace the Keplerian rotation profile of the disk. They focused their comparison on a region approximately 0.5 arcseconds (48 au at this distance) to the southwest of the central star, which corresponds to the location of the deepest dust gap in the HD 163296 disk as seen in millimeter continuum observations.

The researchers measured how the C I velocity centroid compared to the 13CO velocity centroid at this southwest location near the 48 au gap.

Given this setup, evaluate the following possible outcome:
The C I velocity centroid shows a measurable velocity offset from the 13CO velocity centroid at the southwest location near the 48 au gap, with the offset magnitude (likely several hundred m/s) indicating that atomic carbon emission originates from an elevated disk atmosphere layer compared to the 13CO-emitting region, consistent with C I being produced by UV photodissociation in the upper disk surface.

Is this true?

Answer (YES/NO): NO